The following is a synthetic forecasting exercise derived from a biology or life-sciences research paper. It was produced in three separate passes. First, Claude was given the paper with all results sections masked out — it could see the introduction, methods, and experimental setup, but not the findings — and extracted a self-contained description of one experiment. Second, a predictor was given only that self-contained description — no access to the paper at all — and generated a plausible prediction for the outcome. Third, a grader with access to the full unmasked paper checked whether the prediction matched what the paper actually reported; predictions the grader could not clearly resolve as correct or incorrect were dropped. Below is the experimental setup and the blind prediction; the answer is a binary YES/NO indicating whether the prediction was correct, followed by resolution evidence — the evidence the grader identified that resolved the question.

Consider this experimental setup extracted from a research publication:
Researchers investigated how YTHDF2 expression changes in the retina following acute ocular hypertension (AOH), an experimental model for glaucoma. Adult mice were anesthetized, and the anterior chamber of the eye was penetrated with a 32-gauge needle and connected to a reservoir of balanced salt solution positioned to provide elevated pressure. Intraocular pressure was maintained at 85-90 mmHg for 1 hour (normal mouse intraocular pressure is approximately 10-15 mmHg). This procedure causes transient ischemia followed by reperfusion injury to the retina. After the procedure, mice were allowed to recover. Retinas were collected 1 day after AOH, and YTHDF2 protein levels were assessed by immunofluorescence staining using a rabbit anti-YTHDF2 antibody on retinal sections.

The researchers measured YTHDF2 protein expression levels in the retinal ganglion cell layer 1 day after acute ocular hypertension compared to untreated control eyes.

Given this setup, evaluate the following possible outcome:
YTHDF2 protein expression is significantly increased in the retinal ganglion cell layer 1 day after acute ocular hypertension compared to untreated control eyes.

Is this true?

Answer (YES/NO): YES